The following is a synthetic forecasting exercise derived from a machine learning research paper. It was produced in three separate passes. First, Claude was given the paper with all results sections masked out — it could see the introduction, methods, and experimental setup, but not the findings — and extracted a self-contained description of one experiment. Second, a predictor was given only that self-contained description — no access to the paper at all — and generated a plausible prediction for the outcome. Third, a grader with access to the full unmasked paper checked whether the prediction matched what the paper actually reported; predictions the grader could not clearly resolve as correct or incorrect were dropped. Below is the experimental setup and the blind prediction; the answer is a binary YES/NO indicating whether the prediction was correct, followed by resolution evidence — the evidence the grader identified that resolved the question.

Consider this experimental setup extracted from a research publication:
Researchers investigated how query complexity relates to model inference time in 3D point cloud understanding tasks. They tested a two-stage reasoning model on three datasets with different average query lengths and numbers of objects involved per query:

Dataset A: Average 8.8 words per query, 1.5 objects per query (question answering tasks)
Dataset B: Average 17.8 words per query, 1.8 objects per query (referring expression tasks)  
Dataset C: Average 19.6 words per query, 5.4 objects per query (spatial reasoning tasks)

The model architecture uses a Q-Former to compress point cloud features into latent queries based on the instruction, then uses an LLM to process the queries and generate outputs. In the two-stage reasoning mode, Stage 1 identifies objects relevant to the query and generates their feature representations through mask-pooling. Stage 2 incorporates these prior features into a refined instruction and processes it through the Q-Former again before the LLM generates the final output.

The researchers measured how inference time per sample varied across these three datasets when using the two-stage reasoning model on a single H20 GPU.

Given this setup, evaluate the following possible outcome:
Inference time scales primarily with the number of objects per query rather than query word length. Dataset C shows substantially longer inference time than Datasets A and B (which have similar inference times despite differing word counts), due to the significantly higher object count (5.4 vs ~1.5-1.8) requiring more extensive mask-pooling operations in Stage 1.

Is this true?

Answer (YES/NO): NO